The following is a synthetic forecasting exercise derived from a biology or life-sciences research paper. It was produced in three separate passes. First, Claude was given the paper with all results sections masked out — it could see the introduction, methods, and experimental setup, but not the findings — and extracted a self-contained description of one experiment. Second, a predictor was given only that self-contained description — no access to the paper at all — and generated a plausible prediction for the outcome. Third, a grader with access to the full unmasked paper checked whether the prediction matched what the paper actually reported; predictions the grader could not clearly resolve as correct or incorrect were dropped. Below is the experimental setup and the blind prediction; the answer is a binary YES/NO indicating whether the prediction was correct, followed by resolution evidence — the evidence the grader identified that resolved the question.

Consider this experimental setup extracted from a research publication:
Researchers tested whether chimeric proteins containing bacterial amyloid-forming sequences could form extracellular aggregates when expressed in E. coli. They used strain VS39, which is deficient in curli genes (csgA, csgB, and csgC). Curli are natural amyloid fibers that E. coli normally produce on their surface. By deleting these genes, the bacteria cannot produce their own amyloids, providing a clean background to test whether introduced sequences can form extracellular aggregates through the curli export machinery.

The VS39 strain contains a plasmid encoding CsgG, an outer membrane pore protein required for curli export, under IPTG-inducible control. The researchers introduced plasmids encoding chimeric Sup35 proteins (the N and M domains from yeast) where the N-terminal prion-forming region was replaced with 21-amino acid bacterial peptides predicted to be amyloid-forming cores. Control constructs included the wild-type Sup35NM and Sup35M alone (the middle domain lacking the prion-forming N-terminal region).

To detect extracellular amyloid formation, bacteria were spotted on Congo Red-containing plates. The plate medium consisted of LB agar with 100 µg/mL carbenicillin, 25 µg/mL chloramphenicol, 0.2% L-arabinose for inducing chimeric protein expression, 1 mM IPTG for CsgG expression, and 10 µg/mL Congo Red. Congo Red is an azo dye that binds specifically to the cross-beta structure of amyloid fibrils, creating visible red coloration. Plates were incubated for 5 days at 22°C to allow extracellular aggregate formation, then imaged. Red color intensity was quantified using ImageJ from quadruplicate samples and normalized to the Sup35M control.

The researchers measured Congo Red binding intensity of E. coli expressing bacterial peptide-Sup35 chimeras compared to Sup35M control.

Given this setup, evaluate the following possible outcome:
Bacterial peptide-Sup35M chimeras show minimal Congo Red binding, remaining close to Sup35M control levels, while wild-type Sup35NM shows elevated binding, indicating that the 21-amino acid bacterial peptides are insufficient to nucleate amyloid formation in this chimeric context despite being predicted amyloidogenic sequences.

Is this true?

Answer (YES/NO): NO